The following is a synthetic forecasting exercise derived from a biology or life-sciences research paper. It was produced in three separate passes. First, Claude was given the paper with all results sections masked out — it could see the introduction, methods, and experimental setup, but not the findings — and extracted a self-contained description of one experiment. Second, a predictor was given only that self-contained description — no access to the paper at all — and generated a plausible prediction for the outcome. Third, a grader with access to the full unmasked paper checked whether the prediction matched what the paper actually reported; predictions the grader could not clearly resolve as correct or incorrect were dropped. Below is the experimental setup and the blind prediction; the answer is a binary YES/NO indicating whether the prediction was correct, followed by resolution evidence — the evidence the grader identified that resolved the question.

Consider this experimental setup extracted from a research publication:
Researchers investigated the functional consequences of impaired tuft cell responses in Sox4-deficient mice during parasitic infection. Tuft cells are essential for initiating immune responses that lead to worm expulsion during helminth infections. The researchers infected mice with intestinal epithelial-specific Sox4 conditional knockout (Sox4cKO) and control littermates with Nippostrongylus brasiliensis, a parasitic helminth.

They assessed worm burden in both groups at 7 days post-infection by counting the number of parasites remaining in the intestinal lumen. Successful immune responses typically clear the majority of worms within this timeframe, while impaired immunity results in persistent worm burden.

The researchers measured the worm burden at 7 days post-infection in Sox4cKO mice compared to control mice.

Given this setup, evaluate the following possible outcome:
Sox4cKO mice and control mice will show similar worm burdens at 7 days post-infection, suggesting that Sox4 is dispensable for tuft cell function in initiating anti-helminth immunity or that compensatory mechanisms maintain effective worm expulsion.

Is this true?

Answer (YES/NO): NO